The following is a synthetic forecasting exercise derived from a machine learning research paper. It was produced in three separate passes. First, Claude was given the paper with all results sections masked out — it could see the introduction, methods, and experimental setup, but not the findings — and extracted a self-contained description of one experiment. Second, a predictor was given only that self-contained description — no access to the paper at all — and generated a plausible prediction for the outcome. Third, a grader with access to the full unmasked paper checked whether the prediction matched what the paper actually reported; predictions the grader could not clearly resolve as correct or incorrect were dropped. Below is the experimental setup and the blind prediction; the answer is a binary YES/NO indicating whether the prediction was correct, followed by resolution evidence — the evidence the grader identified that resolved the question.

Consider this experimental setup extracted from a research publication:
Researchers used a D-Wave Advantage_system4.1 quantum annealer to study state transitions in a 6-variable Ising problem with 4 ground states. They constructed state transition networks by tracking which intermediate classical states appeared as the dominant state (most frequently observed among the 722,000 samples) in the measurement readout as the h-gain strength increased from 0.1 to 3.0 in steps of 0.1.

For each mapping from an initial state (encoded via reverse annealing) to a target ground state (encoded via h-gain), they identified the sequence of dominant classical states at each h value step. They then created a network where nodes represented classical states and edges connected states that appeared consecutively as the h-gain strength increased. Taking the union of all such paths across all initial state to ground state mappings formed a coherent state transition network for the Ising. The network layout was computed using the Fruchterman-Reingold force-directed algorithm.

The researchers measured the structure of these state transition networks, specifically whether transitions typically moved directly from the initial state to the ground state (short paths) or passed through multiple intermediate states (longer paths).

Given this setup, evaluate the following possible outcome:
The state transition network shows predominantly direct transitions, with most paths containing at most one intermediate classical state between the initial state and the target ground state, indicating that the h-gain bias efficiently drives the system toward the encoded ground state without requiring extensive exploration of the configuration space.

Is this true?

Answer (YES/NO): NO